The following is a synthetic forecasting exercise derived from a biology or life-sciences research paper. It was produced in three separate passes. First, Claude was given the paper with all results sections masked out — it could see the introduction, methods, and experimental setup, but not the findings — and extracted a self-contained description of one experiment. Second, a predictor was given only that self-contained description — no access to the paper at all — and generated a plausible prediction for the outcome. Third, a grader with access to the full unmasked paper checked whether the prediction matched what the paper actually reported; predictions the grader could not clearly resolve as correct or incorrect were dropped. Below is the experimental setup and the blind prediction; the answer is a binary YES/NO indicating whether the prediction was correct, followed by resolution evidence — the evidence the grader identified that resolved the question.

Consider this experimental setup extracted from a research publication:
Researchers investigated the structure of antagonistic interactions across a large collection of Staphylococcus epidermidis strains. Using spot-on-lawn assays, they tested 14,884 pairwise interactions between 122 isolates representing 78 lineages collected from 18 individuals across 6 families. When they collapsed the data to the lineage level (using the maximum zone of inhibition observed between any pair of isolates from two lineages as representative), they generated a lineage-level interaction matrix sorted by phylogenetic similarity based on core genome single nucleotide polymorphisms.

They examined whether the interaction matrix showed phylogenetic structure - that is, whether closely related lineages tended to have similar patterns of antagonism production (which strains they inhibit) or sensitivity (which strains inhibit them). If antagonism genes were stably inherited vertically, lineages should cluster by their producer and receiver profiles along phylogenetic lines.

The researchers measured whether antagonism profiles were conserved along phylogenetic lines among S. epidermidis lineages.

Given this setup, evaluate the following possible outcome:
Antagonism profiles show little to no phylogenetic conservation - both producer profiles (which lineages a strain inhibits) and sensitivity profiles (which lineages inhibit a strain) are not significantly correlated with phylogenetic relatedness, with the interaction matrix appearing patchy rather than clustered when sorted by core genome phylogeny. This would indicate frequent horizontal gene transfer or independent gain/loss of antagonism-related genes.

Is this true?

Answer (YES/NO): YES